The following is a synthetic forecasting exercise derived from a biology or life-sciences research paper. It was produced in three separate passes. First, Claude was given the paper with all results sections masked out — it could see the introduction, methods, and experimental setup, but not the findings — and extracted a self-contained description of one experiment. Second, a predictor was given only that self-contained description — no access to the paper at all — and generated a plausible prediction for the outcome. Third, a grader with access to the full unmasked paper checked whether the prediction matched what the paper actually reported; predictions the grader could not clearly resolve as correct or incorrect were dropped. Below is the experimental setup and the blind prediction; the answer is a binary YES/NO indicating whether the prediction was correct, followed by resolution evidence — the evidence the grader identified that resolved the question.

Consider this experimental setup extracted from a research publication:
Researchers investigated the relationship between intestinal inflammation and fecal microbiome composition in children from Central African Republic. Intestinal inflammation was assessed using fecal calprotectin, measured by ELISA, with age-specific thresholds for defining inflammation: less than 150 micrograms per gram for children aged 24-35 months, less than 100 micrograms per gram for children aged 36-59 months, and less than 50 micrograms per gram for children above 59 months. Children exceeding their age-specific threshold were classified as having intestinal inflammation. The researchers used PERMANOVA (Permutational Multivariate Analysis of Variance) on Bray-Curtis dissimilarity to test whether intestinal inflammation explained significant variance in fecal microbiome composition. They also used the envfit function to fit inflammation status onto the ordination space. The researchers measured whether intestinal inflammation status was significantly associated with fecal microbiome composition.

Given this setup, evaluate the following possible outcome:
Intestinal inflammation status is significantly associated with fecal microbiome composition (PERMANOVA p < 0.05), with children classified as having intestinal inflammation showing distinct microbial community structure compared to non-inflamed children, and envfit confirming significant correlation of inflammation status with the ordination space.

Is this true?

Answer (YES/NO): NO